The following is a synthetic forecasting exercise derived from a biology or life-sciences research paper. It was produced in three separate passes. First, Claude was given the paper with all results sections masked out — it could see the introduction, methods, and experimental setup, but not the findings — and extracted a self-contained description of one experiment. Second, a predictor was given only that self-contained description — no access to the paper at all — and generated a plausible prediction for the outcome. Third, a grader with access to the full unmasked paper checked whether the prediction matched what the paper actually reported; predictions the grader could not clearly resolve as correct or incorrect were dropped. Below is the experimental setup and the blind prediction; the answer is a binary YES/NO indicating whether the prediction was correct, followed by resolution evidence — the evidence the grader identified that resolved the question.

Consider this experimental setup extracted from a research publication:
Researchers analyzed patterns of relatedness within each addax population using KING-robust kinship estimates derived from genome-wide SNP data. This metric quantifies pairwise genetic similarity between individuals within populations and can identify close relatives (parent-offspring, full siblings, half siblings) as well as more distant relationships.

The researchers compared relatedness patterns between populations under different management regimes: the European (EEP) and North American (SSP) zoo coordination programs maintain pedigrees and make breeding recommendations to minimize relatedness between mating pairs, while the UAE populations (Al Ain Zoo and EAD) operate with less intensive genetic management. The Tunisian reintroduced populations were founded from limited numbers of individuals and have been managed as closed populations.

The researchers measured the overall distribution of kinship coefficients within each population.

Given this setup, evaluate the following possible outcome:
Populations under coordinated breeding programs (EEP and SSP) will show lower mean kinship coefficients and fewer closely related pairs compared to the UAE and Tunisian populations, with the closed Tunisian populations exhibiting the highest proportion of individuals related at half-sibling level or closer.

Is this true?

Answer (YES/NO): NO